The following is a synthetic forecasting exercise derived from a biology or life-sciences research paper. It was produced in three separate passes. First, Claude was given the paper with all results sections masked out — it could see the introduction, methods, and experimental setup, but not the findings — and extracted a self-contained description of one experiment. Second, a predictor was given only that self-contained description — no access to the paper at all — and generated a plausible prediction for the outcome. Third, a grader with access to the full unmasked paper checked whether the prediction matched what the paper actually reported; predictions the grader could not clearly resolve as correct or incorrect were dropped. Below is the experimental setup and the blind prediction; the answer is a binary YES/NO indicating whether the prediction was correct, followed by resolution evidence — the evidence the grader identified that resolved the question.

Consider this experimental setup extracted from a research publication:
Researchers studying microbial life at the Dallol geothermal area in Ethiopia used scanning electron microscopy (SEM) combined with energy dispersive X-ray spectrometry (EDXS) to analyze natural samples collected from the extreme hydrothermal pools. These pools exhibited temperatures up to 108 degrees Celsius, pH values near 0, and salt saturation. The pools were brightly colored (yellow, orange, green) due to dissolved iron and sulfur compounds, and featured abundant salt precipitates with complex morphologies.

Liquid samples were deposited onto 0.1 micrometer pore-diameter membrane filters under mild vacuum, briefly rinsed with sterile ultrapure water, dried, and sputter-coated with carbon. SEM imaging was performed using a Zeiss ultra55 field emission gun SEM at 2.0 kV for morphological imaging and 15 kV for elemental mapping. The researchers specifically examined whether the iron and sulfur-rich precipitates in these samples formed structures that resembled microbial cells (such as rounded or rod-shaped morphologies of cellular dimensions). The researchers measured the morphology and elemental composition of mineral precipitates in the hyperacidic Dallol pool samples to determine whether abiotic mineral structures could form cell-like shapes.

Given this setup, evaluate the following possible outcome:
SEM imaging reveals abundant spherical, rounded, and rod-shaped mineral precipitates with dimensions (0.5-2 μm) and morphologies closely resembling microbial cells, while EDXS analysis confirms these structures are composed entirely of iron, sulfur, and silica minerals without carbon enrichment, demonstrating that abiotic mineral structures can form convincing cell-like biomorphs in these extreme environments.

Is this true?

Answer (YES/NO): NO